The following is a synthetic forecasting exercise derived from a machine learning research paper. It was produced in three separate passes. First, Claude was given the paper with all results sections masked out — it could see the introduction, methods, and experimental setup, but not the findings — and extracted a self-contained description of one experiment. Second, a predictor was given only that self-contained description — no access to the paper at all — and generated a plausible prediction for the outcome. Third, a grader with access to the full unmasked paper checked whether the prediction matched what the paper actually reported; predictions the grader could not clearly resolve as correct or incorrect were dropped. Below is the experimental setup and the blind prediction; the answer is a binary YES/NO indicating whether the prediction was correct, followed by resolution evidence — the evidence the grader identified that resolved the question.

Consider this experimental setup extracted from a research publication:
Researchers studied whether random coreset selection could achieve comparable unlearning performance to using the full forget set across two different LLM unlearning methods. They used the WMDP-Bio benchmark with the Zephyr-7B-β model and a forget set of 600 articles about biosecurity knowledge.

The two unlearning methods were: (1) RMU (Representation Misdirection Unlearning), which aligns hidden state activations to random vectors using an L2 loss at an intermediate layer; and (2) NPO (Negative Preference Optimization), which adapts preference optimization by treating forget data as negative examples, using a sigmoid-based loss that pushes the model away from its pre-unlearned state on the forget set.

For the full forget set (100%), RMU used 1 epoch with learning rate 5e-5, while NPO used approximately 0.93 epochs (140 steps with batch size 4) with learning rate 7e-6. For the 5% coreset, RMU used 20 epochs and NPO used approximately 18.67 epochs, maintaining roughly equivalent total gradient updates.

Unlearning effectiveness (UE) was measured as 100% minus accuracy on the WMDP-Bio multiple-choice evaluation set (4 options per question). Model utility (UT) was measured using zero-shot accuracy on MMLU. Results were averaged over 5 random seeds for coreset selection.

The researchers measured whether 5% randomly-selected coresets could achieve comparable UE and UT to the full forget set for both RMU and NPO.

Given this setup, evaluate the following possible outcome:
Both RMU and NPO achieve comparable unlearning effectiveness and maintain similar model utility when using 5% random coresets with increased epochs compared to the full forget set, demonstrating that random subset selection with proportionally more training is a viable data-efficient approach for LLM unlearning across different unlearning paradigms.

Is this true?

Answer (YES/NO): YES